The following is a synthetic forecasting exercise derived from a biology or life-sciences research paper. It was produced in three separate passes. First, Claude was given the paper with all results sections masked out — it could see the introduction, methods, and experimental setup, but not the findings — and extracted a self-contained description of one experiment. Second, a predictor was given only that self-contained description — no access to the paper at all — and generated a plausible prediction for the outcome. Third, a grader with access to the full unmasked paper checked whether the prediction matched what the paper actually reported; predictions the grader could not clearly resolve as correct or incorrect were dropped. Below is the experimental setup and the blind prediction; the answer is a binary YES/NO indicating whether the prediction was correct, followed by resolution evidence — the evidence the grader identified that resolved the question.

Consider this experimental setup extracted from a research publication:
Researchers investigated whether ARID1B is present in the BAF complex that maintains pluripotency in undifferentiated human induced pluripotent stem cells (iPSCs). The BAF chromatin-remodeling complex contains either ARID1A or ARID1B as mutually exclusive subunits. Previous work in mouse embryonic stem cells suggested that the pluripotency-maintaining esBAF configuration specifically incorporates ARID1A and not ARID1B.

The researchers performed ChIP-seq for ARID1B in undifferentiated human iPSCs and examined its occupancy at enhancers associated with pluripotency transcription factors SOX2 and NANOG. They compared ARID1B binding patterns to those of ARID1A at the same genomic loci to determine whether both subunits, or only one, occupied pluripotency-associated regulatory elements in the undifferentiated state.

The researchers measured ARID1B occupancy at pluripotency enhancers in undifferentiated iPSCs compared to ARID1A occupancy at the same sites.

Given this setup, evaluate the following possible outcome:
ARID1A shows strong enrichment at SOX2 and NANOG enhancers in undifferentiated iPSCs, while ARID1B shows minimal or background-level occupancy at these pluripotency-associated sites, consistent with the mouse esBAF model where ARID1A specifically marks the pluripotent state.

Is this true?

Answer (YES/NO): YES